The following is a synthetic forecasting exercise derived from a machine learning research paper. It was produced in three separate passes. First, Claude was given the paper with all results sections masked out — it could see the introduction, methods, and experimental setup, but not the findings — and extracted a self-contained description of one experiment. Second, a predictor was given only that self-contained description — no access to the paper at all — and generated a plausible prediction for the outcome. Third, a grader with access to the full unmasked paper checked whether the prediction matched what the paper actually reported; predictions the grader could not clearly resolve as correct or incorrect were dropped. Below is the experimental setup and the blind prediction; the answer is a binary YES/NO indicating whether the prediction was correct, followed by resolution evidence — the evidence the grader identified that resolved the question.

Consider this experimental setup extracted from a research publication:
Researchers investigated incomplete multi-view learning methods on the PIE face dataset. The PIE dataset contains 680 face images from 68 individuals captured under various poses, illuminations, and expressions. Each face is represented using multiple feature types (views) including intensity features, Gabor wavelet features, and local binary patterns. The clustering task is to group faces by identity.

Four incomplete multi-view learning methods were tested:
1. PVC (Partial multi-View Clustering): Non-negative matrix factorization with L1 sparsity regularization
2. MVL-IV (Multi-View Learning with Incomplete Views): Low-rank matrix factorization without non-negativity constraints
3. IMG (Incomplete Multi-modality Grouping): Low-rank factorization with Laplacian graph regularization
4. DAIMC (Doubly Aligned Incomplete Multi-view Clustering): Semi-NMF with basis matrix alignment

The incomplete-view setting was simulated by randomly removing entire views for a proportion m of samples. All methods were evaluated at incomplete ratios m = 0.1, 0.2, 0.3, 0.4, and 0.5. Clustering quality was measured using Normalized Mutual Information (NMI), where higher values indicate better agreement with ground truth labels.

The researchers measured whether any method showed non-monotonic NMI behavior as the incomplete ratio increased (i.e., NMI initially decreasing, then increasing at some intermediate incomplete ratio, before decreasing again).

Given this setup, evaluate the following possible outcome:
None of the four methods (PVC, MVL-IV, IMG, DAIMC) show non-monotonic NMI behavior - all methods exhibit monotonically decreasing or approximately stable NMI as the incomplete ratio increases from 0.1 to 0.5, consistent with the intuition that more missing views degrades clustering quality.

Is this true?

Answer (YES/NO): NO